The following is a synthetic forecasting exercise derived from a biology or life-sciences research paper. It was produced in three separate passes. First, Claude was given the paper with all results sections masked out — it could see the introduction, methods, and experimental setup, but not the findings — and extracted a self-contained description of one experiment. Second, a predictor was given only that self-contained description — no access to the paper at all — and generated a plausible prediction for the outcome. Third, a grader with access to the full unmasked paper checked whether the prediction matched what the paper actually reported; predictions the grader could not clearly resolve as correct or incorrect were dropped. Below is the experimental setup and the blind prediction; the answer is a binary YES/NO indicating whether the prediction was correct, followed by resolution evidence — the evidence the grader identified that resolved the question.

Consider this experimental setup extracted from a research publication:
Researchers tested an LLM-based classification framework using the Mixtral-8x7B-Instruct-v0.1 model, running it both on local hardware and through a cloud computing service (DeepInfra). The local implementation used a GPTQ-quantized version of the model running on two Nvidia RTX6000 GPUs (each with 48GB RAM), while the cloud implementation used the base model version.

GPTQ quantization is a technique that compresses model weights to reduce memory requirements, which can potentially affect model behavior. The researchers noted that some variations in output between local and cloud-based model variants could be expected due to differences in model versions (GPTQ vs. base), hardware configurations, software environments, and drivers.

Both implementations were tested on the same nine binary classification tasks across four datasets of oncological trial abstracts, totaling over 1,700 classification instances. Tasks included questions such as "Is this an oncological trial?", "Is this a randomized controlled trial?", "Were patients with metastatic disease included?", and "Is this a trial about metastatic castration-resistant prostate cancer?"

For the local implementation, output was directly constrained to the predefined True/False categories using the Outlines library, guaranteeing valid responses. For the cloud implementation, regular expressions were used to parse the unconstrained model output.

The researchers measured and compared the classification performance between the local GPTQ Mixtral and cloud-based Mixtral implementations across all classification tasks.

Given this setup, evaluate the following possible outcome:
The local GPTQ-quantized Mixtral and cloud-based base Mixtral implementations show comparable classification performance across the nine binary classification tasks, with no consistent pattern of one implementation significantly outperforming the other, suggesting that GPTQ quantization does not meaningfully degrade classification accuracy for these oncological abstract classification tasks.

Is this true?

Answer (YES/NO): YES